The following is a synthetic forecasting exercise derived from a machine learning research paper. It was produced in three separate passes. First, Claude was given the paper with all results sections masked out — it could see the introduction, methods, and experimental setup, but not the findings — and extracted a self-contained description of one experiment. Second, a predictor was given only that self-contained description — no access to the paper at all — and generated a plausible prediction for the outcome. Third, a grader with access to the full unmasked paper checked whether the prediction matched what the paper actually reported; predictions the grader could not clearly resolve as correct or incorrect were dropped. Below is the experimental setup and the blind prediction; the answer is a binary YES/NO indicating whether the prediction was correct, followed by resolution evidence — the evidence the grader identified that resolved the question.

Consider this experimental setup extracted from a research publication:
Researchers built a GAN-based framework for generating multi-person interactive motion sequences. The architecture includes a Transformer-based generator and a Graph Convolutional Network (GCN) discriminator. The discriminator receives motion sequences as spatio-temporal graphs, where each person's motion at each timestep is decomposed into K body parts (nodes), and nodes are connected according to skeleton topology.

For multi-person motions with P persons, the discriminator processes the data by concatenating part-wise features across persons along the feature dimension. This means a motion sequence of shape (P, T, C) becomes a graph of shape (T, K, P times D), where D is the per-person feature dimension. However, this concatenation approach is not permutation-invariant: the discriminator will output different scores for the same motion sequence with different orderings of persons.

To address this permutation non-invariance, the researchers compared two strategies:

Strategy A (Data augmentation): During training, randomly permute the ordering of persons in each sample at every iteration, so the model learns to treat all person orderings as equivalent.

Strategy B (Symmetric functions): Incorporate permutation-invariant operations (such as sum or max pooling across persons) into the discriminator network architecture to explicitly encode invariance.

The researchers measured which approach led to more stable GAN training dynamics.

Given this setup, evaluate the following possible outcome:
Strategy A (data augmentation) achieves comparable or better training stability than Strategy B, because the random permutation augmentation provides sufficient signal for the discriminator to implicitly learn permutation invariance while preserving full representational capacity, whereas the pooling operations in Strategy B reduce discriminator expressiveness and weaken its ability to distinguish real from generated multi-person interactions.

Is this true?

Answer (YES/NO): YES